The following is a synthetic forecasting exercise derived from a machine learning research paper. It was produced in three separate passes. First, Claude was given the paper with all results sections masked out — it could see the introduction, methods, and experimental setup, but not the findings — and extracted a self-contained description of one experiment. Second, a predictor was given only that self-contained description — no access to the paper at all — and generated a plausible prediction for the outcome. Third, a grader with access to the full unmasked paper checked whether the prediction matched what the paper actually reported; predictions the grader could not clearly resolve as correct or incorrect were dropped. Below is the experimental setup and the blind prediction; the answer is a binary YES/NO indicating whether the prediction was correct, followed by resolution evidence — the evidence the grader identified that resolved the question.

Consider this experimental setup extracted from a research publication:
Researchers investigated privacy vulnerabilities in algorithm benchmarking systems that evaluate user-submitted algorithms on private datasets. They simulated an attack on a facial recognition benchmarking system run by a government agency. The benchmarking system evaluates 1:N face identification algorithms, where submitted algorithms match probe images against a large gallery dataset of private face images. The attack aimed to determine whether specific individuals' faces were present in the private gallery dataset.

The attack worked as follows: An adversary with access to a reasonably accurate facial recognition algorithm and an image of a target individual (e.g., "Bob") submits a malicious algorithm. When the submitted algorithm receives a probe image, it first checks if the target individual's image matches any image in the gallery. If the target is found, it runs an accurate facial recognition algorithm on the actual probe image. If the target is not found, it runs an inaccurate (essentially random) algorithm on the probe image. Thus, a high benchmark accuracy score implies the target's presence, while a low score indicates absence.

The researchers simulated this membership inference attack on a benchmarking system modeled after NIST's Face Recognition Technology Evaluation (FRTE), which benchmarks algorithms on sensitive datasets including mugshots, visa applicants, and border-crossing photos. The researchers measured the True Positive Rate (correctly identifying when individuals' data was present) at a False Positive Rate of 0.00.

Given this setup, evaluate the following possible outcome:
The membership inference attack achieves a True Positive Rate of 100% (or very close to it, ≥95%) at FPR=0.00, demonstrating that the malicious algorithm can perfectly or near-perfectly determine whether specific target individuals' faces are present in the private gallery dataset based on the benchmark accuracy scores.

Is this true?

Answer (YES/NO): YES